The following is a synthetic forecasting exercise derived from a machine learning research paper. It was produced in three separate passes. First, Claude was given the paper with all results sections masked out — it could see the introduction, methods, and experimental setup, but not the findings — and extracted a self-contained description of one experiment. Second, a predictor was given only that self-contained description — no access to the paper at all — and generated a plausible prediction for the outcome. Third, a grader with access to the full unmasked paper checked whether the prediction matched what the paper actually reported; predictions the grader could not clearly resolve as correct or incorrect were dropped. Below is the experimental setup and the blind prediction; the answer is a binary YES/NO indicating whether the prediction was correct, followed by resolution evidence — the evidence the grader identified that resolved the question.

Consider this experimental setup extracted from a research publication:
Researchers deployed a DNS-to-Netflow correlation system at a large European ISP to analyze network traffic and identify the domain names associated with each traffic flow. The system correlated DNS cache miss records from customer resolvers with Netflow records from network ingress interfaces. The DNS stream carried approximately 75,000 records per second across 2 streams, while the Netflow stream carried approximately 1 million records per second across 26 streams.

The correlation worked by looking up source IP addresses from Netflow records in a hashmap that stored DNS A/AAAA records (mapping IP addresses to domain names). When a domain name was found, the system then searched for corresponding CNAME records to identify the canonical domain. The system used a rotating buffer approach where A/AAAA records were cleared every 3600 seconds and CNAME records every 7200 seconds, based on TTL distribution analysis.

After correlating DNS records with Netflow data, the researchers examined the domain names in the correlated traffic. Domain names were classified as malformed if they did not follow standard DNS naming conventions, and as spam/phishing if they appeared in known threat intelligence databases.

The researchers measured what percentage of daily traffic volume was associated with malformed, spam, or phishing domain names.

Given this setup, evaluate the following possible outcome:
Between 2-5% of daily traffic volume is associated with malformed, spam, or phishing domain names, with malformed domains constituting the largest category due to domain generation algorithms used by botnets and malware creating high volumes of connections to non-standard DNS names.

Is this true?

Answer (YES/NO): NO